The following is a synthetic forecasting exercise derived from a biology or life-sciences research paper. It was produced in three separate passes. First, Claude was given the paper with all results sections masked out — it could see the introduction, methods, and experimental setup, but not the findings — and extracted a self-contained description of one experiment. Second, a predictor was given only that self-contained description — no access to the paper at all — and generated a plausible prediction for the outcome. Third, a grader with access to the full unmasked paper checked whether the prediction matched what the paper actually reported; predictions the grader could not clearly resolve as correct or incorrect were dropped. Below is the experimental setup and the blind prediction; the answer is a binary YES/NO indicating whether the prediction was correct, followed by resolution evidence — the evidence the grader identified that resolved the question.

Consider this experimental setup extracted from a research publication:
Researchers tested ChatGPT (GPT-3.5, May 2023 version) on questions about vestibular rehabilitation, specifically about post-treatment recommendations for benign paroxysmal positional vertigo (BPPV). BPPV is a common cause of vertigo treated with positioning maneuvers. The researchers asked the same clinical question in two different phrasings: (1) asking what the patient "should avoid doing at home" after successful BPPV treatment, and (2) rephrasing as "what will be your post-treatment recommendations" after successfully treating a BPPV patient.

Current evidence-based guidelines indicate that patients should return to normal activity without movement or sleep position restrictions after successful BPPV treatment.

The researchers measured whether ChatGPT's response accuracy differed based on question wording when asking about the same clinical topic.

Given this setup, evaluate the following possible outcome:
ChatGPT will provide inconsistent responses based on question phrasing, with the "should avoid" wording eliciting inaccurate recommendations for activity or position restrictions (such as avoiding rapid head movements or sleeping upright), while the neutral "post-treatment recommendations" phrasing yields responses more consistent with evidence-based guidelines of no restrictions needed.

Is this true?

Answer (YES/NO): YES